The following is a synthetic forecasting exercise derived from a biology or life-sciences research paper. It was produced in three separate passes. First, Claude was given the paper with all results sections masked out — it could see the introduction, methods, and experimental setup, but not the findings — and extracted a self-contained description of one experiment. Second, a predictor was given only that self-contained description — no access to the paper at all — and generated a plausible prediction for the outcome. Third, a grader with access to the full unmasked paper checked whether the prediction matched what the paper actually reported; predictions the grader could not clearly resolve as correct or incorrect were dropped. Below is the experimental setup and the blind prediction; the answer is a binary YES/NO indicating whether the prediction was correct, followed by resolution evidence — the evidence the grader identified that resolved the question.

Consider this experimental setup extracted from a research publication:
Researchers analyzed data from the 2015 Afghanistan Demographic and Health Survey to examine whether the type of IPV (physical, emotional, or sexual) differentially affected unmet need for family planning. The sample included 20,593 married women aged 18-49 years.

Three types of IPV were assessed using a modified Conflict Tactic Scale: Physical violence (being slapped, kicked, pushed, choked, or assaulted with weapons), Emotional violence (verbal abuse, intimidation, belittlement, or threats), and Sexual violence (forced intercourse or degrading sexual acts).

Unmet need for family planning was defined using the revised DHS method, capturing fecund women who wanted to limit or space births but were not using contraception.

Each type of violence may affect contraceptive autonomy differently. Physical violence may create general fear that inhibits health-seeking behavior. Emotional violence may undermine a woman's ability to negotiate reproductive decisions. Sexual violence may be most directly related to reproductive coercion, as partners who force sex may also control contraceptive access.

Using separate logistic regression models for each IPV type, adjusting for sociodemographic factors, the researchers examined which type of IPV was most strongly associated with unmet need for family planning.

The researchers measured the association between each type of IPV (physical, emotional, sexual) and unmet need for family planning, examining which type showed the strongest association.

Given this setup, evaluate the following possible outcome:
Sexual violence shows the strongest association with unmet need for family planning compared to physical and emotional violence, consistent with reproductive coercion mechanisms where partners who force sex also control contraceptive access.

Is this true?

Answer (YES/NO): NO